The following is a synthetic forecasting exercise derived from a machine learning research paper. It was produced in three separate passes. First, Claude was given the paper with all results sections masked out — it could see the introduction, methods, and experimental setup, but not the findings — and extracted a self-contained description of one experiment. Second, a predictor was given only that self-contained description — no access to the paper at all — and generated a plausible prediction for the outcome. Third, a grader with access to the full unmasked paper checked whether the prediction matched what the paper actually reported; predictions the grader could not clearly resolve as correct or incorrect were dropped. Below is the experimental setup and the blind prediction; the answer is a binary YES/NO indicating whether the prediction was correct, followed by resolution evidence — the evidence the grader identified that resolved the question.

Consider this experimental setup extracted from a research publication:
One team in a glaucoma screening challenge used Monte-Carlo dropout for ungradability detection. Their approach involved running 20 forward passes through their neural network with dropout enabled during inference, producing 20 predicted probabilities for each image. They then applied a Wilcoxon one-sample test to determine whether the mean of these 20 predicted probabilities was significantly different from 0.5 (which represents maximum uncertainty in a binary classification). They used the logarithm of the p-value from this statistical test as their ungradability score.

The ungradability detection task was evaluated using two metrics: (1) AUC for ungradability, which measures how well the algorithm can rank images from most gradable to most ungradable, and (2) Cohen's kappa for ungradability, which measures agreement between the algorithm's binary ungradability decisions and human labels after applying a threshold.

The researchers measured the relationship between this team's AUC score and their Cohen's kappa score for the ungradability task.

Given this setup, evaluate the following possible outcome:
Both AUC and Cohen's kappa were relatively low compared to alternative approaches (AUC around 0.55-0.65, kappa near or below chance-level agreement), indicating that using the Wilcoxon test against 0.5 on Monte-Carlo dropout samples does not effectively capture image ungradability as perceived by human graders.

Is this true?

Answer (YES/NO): NO